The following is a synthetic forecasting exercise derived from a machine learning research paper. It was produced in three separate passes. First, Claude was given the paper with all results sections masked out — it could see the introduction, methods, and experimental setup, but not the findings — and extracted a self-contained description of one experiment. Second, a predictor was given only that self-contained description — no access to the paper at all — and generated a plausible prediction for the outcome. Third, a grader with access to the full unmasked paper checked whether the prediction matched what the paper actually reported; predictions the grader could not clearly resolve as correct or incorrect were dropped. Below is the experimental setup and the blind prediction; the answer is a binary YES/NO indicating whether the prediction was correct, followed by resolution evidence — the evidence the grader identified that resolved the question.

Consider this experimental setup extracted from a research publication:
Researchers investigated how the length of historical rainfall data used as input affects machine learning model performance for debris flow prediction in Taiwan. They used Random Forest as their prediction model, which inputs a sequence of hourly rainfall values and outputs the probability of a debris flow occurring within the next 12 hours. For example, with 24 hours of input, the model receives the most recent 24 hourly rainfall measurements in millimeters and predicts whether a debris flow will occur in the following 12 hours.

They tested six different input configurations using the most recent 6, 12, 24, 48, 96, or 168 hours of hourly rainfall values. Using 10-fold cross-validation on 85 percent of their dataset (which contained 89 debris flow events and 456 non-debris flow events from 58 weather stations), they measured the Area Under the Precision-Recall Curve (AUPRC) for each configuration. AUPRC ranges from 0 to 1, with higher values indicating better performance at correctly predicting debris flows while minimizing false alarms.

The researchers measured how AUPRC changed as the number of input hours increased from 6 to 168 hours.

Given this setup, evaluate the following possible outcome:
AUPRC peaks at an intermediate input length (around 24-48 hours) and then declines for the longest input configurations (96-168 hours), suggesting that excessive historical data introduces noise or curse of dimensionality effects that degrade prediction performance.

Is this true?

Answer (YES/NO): NO